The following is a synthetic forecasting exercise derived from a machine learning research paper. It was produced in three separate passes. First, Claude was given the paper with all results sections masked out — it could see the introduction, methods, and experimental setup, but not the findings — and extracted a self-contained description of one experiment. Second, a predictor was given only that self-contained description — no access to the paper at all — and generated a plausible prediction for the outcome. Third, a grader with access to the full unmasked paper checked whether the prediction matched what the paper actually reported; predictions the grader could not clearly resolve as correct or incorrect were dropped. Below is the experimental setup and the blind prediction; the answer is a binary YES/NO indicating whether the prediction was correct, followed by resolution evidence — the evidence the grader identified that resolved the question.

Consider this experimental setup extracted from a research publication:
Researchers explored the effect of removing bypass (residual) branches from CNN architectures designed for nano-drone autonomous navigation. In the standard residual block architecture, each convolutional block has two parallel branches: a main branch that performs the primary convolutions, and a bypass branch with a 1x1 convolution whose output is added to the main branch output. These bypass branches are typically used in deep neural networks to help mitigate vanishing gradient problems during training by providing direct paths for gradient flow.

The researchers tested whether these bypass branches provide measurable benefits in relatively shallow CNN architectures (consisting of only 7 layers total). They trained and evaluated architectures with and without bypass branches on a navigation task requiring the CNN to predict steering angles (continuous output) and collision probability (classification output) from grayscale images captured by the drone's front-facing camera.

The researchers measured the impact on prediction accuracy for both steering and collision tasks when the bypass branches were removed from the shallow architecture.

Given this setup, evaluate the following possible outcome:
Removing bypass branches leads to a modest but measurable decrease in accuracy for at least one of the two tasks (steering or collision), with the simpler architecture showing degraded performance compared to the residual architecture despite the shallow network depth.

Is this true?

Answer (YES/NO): NO